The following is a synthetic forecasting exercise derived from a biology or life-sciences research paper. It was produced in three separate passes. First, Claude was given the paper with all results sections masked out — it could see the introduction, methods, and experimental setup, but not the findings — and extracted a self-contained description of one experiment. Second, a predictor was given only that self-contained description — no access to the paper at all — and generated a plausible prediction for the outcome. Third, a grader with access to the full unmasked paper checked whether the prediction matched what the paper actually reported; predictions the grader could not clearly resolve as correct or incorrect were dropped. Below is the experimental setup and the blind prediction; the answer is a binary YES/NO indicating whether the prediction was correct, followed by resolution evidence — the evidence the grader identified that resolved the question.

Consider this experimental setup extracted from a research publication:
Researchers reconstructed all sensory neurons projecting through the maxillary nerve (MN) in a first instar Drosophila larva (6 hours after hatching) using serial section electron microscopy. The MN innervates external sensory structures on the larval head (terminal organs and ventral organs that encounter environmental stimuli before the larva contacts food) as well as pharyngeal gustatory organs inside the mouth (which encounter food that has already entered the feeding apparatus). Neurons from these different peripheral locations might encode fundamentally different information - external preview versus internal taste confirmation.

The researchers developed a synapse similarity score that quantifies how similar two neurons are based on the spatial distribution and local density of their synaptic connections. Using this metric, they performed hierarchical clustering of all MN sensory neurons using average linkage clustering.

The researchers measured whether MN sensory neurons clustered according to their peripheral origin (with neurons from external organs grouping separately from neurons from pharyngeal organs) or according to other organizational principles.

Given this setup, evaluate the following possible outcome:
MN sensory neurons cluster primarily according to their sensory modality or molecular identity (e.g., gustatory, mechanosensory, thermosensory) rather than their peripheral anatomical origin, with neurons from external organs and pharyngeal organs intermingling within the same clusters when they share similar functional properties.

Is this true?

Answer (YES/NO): YES